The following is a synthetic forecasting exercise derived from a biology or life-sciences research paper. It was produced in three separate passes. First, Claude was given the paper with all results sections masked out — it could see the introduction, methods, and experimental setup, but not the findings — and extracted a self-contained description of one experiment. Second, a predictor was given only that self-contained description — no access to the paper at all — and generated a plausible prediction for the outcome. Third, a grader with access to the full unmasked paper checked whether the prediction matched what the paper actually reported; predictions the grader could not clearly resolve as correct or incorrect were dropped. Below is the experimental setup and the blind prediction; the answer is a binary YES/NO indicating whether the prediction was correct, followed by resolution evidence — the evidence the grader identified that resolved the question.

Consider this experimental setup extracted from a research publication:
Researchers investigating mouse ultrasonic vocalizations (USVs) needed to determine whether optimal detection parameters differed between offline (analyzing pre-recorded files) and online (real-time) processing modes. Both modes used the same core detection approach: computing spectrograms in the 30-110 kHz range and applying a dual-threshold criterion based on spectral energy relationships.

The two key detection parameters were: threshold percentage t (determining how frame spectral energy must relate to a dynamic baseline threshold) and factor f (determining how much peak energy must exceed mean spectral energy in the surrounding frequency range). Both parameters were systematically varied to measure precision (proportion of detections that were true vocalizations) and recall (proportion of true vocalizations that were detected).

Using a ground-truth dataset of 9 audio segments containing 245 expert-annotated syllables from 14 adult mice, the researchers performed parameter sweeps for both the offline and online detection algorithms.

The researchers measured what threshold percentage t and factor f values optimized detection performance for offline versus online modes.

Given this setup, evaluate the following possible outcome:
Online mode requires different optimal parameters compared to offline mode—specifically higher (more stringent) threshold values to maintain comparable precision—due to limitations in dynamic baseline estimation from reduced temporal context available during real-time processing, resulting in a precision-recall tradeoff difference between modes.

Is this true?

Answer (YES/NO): NO